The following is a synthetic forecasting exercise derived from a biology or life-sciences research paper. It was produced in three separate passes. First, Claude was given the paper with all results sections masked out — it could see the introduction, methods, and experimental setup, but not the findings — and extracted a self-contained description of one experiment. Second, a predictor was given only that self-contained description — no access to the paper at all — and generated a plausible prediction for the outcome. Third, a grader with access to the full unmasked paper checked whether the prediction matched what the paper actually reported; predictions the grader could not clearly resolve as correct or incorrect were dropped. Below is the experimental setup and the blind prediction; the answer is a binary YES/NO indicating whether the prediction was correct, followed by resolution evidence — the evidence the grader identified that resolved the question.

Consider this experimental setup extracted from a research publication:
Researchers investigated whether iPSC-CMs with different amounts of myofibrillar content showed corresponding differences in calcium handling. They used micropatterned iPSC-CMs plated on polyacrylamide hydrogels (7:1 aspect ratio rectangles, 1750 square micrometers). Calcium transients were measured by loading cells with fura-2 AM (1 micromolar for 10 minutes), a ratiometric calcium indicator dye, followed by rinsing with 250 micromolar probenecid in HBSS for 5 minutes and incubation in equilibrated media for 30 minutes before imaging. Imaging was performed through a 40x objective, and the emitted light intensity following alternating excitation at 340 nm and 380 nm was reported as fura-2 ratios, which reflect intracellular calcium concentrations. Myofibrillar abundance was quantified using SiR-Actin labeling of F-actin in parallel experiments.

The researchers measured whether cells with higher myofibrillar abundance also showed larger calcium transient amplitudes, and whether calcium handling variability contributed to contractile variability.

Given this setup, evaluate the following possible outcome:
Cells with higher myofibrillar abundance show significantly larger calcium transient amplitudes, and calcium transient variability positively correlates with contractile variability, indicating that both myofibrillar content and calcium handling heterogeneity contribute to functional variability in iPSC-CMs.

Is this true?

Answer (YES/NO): NO